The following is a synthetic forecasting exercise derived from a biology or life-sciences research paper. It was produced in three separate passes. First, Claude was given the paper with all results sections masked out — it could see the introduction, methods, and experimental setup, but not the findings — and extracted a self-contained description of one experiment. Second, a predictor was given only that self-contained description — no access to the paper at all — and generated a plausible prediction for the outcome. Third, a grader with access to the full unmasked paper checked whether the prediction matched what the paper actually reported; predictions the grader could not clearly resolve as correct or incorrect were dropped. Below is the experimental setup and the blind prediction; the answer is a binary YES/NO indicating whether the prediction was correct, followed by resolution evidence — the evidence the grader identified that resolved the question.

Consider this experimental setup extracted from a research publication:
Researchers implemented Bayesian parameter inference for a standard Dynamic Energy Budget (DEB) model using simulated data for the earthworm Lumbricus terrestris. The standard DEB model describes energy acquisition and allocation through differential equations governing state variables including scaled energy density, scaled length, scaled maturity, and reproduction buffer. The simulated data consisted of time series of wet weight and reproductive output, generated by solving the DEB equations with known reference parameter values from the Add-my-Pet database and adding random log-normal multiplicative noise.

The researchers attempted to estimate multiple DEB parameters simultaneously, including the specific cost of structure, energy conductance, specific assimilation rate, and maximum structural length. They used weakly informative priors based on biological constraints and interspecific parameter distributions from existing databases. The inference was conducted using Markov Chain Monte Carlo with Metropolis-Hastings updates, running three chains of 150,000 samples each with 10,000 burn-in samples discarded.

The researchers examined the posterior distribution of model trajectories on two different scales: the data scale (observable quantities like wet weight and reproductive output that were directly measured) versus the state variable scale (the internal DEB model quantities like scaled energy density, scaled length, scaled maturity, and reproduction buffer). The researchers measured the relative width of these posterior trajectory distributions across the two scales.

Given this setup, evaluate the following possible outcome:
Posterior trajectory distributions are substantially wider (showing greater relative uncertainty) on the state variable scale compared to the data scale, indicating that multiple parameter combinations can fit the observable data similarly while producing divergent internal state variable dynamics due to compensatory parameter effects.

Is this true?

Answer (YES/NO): YES